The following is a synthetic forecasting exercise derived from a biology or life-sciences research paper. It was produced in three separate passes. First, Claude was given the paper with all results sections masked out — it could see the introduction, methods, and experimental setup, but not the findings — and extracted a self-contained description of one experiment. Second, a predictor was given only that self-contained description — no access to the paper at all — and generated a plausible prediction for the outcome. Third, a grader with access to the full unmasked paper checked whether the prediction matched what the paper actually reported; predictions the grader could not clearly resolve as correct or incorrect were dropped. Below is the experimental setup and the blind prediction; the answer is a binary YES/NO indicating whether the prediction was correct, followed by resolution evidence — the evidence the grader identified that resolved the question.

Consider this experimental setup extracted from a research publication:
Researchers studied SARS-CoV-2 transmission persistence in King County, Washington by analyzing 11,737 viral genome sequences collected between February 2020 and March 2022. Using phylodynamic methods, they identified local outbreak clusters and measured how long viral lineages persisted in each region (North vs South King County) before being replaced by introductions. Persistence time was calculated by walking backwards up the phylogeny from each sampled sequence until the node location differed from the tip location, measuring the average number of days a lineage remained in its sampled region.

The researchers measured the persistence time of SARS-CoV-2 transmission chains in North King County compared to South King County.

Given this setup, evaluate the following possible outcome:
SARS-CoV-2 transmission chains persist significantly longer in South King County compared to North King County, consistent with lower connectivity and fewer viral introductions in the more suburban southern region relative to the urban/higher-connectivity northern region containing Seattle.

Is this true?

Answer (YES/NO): NO